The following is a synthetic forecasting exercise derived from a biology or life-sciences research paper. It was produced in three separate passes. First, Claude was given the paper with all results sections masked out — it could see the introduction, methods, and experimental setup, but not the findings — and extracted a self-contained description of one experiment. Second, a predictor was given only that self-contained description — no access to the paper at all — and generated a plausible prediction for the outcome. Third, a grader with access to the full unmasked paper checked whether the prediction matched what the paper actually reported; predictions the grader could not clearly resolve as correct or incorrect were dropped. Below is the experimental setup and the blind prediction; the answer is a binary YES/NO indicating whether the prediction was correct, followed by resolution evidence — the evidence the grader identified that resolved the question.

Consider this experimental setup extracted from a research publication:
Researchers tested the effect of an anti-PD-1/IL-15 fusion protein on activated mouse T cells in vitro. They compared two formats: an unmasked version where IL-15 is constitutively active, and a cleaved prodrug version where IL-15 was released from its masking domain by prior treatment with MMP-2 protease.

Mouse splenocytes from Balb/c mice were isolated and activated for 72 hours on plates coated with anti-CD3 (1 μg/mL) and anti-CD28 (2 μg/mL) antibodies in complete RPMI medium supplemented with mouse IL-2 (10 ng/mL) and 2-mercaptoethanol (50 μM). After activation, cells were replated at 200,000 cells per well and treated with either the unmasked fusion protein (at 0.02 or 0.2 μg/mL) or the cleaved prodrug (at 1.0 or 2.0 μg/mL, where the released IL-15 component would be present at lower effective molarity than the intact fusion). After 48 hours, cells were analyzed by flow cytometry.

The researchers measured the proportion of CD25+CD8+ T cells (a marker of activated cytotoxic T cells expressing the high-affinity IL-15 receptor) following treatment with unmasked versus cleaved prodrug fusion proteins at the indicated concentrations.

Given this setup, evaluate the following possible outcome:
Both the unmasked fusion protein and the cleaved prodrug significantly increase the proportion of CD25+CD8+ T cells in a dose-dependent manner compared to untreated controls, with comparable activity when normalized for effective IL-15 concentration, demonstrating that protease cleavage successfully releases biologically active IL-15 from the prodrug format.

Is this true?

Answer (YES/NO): NO